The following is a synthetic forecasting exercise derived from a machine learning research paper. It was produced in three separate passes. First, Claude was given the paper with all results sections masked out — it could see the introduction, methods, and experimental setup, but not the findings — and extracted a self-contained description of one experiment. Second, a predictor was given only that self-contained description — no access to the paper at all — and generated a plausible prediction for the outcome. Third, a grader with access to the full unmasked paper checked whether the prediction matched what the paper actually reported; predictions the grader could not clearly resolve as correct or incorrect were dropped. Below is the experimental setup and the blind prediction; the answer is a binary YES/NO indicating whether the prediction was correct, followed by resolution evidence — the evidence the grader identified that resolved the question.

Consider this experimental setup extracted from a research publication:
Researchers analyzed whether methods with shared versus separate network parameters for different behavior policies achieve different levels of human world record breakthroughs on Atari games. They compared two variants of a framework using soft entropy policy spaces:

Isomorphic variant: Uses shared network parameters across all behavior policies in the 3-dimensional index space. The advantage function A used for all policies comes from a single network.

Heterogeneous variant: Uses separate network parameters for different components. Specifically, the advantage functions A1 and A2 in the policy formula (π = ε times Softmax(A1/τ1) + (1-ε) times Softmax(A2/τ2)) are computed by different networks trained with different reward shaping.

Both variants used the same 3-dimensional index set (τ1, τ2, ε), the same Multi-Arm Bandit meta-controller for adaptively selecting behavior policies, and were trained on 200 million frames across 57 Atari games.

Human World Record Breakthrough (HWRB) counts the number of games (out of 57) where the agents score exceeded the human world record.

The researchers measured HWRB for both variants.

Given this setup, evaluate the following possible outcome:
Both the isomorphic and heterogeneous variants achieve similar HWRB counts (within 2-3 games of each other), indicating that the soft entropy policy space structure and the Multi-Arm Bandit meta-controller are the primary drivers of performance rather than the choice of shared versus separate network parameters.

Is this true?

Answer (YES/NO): NO